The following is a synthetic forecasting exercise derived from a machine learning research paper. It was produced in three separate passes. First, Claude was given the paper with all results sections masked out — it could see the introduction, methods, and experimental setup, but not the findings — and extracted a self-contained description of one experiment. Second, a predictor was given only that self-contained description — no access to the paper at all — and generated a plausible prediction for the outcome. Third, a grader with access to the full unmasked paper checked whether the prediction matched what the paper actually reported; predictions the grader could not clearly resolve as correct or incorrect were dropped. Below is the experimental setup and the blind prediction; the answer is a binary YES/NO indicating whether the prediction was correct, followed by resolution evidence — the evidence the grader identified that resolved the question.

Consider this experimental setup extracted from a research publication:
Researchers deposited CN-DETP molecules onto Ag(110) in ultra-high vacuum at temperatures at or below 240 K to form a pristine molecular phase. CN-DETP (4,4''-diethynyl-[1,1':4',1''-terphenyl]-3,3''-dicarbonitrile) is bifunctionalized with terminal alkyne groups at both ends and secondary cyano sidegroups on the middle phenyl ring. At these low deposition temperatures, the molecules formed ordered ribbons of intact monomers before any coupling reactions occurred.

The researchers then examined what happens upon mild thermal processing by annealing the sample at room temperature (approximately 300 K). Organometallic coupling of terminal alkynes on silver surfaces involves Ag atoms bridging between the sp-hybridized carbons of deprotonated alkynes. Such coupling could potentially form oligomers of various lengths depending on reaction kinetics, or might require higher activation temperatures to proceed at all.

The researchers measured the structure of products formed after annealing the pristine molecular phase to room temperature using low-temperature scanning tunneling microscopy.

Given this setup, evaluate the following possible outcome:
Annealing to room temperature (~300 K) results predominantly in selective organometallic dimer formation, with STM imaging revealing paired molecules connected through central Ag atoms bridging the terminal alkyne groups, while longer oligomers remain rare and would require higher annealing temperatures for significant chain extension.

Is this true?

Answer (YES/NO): YES